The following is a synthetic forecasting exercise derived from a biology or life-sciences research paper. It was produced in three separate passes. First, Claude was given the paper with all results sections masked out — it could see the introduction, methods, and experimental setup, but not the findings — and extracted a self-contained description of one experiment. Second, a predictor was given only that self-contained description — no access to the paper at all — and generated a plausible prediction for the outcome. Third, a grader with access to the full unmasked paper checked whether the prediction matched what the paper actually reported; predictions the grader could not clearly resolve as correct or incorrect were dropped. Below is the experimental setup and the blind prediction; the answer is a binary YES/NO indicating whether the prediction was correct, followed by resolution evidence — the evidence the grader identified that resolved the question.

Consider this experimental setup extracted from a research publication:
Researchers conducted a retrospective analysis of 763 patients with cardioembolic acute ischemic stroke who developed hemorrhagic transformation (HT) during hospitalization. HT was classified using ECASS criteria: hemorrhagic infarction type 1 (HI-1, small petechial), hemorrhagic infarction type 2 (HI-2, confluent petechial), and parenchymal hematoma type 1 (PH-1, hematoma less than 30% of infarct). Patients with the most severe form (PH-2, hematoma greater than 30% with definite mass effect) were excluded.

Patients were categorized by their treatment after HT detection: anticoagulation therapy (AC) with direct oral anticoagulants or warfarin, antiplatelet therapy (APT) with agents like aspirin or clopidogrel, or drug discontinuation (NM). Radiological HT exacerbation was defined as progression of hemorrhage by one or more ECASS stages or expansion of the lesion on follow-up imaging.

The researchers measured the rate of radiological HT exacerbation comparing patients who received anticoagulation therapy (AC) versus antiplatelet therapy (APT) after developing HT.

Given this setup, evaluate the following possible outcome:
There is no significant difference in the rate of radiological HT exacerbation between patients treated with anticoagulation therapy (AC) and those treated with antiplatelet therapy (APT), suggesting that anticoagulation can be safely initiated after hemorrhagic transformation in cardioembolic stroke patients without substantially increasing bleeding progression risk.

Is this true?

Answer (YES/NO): NO